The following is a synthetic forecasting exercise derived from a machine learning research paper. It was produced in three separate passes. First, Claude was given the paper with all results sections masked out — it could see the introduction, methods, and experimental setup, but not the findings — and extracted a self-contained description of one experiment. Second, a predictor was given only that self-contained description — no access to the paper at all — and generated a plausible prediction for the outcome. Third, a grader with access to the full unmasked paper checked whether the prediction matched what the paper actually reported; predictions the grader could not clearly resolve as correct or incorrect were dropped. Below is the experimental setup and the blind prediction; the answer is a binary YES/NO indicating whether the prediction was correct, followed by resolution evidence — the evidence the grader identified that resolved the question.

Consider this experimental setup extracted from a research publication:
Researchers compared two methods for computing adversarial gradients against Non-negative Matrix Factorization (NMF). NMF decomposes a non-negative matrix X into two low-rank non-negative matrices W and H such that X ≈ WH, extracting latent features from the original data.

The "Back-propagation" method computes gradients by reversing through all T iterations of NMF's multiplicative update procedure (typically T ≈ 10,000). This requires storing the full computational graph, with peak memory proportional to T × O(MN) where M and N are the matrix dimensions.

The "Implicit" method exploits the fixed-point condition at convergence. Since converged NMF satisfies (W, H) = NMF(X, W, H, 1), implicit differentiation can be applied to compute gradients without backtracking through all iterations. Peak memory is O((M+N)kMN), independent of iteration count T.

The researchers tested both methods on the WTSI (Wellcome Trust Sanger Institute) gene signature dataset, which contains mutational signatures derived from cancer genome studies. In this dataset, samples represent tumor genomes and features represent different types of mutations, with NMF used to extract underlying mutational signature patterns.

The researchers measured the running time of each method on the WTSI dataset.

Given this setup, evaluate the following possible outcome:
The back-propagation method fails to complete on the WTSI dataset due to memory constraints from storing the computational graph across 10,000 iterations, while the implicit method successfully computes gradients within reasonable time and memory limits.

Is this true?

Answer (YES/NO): NO